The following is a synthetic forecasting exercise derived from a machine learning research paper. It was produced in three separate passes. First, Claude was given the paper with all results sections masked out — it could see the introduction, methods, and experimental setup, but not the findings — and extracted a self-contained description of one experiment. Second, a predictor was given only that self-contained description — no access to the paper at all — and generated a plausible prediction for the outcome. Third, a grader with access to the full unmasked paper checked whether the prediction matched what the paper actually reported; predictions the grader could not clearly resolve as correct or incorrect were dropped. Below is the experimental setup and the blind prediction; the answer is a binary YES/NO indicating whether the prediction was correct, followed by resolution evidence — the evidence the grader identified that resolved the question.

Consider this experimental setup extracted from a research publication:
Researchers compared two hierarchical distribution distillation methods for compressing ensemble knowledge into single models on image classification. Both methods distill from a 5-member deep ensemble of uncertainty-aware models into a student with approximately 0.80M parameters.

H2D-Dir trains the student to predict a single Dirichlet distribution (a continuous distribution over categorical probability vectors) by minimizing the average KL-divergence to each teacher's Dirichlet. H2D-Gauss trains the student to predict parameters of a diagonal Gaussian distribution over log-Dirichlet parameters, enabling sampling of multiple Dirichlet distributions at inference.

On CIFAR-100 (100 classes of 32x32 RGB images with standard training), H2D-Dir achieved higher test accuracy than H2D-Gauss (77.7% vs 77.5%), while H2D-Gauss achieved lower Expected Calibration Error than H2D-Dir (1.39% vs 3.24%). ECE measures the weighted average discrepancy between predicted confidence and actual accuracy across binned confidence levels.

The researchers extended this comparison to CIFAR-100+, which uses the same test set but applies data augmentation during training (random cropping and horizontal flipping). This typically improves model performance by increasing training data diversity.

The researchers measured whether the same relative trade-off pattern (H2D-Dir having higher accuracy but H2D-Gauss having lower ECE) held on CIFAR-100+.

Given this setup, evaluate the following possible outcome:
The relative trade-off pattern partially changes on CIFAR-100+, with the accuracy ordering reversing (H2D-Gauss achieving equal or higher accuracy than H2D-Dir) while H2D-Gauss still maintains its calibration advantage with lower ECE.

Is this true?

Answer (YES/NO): NO